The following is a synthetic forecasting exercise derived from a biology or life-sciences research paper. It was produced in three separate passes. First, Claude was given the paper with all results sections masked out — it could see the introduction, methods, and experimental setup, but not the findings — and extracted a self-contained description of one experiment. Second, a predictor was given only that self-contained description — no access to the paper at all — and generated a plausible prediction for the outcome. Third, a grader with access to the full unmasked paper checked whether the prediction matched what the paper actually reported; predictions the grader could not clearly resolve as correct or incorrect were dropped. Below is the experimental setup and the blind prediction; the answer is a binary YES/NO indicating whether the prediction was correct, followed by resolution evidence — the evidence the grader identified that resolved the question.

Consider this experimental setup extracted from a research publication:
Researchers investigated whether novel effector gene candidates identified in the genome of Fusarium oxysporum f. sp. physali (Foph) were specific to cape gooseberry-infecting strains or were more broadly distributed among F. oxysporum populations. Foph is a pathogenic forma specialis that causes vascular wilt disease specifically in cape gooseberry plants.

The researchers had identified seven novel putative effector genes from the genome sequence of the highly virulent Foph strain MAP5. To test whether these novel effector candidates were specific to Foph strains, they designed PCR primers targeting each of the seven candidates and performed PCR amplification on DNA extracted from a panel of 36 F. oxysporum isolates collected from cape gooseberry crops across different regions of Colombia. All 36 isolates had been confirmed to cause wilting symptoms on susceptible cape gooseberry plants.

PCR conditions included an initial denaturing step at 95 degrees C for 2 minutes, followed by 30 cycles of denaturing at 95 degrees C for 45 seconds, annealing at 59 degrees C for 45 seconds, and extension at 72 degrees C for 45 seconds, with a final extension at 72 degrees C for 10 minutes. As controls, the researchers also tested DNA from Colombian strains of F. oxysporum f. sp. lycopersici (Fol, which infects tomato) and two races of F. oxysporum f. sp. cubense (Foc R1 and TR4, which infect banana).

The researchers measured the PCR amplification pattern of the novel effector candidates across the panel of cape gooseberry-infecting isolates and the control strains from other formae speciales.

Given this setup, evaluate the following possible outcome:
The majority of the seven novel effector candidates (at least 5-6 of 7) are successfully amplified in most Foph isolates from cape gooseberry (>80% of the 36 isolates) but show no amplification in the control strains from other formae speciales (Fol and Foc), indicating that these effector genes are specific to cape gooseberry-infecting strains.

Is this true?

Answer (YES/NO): NO